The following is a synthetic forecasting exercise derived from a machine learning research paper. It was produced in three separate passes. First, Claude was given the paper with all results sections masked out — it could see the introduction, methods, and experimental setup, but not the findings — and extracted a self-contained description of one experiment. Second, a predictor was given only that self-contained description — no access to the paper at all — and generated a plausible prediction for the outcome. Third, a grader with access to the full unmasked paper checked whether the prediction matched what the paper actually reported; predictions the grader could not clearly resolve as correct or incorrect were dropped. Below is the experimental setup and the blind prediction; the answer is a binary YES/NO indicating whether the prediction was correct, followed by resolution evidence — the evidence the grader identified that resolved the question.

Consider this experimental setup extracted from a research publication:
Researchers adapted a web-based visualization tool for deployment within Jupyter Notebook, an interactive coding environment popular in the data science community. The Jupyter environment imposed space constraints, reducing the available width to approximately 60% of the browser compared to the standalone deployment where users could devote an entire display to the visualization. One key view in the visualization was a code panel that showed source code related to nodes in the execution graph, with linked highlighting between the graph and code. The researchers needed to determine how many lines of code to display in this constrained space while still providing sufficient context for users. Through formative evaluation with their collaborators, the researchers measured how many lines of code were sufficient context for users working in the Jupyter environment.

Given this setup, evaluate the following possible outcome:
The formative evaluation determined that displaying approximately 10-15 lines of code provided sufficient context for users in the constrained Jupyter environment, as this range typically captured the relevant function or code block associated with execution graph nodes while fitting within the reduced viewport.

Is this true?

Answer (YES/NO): NO